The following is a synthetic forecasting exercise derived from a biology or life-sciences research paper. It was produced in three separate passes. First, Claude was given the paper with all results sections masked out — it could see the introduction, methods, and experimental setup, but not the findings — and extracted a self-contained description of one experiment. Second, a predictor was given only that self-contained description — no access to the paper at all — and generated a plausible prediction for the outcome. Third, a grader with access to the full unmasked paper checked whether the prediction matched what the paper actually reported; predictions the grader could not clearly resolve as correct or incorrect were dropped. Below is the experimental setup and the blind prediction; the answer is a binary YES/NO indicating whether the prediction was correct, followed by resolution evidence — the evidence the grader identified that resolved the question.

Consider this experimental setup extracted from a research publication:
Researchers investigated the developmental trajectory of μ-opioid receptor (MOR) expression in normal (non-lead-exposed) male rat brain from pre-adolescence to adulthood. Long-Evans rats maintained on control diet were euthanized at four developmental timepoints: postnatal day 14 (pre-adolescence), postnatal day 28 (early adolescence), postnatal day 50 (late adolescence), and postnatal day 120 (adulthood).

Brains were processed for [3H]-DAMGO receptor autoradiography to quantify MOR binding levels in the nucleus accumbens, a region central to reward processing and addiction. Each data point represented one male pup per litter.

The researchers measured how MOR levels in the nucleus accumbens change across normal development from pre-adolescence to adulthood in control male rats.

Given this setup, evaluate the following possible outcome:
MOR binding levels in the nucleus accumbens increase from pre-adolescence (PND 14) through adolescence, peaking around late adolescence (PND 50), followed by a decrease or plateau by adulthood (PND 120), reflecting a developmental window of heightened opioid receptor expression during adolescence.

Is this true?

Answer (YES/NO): NO